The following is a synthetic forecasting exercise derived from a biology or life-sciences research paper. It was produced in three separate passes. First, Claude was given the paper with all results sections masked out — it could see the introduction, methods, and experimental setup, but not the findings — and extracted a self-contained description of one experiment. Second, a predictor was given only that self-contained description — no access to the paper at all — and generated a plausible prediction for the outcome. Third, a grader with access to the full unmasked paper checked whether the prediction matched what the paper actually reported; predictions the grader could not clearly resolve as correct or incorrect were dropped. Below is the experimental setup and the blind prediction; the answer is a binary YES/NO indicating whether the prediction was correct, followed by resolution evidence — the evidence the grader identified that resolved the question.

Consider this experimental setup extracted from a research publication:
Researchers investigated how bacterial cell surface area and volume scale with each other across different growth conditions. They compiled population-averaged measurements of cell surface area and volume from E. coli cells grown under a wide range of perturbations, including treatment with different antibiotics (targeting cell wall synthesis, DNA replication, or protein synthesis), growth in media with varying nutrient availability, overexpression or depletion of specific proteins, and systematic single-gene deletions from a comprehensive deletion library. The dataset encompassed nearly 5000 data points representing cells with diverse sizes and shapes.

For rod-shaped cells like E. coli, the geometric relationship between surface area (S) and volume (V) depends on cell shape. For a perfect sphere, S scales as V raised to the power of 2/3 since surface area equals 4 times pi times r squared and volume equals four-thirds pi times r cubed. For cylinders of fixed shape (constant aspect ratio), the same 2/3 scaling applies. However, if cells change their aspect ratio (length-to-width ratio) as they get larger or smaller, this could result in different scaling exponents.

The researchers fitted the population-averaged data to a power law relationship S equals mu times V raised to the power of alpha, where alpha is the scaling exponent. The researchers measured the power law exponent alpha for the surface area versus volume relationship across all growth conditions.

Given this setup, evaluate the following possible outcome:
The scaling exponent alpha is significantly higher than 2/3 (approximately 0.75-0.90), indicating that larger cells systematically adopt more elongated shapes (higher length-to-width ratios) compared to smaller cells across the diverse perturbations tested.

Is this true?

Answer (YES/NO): NO